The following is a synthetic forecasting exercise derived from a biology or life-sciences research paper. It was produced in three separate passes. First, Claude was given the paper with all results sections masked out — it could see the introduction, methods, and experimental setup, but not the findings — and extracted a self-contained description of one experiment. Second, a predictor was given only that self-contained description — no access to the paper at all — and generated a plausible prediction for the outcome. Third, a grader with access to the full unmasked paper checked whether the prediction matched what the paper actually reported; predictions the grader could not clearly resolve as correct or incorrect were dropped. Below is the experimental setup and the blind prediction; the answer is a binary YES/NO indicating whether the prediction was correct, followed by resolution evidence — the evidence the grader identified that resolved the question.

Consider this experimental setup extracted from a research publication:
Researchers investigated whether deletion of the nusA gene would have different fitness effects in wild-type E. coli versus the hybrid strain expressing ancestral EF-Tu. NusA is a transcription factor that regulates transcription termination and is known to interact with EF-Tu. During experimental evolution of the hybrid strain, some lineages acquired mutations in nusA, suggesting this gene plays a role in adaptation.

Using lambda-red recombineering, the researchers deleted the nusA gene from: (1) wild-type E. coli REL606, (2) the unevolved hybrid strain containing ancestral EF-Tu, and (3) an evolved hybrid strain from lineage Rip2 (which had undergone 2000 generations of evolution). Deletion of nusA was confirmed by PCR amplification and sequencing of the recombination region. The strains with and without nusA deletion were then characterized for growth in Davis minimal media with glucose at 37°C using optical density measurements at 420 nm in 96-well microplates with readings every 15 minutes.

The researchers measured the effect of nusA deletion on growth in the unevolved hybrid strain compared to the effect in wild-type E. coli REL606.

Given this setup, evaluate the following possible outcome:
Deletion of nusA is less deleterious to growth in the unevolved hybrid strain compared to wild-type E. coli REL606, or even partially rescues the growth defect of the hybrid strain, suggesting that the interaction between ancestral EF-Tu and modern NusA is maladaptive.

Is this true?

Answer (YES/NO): YES